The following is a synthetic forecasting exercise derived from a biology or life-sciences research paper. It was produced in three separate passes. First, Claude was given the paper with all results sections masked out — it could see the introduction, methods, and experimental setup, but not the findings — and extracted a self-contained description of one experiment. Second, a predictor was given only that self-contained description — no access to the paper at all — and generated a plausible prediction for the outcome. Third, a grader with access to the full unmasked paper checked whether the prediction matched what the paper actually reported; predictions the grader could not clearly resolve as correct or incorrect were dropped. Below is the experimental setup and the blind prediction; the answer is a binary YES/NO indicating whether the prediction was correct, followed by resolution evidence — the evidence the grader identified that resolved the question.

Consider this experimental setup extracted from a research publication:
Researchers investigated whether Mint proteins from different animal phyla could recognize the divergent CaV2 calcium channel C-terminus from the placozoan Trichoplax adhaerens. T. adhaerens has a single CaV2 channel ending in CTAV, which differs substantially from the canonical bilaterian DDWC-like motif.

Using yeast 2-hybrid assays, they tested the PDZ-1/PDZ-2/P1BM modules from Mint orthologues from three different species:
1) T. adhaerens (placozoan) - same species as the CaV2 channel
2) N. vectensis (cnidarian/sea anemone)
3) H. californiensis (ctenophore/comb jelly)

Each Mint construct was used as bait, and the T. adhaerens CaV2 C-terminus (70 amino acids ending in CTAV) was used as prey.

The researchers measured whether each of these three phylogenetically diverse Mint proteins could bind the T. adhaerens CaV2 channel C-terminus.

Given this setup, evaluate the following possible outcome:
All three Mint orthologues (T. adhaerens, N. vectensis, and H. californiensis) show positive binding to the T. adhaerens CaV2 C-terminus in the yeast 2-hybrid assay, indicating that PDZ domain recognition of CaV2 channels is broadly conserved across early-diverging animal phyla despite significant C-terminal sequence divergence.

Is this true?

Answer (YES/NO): YES